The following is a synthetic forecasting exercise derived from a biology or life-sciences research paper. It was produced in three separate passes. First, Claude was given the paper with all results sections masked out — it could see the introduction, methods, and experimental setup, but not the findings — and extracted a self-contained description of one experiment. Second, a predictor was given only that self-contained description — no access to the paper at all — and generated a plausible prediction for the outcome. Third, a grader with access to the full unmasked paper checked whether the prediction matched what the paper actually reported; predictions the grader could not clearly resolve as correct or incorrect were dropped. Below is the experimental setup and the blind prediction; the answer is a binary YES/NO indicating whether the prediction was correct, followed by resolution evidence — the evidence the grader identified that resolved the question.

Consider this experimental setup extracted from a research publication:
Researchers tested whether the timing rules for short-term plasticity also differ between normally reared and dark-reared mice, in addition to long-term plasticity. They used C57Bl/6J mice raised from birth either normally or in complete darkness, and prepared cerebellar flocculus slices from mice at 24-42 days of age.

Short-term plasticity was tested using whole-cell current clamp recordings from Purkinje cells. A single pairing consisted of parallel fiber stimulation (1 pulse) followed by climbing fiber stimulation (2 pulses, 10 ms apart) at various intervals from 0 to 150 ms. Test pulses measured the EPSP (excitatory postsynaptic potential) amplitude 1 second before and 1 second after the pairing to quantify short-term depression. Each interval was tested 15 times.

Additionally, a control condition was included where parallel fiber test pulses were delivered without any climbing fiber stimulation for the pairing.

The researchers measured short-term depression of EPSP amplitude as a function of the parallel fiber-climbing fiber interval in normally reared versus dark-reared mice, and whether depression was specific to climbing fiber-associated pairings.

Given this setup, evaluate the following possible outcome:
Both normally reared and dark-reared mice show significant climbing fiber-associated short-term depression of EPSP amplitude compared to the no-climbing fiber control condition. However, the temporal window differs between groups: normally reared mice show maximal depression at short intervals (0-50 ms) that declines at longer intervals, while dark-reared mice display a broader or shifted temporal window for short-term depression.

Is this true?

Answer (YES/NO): NO